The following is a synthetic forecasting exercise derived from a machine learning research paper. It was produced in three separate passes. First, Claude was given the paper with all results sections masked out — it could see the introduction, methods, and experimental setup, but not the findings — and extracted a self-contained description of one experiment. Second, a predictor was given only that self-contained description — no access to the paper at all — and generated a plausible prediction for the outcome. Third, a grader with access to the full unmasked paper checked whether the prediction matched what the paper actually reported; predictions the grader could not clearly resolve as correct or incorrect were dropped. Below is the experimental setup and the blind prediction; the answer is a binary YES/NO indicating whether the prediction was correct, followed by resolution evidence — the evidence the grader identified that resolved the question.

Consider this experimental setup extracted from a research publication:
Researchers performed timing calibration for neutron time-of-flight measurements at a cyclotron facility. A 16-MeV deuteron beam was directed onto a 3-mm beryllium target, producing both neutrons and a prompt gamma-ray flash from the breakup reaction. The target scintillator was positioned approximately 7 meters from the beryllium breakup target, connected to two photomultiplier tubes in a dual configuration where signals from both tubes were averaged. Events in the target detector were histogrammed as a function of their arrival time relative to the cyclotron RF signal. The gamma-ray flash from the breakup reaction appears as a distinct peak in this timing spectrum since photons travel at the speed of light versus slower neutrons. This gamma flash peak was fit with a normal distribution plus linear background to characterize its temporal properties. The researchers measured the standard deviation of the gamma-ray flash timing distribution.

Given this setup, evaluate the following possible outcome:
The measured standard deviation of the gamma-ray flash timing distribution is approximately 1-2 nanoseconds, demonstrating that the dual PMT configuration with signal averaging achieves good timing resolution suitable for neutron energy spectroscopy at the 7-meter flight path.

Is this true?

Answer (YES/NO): NO